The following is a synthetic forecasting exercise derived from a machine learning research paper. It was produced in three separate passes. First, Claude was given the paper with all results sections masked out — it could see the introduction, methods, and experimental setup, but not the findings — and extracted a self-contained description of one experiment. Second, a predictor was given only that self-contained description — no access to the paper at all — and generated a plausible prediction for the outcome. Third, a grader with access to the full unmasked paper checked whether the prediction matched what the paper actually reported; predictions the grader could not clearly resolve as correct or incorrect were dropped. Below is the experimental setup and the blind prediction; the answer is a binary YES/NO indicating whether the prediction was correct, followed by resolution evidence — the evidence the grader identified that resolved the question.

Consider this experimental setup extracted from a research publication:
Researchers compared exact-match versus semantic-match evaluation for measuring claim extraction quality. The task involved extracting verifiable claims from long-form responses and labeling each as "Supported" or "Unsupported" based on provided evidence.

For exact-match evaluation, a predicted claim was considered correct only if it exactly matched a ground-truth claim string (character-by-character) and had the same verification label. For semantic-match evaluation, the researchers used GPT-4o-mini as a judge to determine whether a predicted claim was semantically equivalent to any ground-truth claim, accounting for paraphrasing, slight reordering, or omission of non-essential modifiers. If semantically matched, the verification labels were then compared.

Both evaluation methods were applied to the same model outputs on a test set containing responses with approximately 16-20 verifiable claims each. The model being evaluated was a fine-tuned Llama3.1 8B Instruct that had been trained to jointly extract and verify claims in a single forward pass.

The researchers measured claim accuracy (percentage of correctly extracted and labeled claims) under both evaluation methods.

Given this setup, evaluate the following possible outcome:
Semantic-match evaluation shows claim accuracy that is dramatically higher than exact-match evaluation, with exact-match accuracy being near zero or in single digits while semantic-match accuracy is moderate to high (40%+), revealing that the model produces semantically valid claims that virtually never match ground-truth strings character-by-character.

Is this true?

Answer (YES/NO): NO